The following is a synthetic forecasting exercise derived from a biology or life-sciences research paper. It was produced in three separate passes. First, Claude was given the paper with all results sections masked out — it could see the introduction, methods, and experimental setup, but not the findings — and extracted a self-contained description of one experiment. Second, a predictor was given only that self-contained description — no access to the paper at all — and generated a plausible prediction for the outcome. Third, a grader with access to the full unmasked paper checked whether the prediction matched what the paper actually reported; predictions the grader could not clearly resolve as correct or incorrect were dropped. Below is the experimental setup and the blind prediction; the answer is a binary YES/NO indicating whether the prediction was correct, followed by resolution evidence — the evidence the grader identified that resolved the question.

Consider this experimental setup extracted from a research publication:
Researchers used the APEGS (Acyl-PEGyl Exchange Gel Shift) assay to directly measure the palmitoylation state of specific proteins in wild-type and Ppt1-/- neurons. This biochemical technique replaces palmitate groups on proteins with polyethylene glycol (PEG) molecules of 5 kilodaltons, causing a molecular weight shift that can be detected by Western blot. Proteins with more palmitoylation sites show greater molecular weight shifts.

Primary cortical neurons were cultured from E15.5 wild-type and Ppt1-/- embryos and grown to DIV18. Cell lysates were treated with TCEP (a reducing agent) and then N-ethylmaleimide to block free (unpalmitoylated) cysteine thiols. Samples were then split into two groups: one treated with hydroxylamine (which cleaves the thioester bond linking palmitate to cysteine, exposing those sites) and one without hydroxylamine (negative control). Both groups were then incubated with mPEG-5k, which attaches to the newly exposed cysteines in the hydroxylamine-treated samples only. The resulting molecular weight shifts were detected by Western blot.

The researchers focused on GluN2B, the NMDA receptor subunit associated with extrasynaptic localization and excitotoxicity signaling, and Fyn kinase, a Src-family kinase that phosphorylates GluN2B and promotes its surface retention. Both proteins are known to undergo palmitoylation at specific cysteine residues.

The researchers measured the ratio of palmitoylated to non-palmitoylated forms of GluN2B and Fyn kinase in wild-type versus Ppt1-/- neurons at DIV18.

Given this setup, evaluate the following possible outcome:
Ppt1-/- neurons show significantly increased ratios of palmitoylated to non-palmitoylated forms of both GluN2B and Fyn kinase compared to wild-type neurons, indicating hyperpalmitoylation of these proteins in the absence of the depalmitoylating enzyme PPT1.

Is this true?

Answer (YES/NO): YES